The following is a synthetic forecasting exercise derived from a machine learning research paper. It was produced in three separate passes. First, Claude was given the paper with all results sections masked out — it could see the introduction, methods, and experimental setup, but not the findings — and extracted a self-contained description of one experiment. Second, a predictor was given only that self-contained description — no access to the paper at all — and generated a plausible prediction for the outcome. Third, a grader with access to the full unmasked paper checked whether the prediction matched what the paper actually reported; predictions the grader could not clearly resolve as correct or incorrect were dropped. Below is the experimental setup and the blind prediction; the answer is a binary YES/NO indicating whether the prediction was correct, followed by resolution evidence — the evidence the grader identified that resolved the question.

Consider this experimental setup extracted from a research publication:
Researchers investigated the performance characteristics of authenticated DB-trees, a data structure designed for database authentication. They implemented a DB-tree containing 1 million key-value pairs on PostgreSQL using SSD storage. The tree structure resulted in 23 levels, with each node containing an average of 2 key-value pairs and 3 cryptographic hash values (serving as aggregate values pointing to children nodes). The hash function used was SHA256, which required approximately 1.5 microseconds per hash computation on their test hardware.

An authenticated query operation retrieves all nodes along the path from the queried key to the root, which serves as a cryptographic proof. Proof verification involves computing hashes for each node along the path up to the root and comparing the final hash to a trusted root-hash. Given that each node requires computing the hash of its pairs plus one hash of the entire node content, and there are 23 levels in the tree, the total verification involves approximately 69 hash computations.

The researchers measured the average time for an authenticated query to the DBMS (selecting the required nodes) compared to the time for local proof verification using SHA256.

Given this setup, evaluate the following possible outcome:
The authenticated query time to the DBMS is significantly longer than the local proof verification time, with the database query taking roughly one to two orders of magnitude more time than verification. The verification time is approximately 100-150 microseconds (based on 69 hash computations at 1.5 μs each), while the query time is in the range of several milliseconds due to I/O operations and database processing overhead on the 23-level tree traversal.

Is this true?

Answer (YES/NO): YES